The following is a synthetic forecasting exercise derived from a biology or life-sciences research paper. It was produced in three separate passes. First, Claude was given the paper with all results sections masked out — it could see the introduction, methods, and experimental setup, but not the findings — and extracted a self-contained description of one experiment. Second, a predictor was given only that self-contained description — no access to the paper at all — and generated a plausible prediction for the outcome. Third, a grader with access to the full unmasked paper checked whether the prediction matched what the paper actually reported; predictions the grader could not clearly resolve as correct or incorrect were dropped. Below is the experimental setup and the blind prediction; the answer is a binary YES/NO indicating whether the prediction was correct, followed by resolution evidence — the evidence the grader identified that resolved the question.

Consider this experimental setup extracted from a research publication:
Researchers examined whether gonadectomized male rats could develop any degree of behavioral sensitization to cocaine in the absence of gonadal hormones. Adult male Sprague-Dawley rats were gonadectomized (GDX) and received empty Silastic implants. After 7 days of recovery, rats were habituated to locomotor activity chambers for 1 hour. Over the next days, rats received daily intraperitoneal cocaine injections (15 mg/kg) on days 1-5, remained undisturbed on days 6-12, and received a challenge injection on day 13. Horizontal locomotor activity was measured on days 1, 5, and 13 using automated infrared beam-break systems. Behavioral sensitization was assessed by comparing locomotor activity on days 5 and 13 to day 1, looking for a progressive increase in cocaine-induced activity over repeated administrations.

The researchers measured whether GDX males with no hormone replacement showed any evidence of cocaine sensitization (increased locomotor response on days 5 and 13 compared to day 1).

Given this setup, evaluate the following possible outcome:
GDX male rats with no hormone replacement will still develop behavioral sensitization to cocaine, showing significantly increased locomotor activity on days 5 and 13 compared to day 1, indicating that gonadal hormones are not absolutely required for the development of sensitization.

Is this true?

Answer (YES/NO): NO